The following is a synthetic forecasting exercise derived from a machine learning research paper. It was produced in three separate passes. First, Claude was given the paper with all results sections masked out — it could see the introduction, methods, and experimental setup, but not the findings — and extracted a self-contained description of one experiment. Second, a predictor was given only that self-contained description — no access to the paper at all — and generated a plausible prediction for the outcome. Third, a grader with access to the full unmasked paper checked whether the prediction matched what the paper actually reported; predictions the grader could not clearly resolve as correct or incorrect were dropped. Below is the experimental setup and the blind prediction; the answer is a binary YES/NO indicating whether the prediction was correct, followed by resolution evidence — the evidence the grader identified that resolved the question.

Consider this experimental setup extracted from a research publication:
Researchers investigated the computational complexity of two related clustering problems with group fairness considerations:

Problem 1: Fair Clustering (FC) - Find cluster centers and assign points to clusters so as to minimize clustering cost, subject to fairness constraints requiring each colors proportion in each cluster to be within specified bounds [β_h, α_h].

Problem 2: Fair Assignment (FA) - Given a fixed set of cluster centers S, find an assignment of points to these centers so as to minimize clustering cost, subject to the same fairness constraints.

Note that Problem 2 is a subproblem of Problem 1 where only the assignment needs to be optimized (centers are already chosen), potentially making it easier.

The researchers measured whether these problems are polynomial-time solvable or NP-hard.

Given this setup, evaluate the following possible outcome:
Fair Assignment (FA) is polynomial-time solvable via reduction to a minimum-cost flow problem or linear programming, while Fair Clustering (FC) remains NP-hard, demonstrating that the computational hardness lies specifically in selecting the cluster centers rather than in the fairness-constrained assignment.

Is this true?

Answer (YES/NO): NO